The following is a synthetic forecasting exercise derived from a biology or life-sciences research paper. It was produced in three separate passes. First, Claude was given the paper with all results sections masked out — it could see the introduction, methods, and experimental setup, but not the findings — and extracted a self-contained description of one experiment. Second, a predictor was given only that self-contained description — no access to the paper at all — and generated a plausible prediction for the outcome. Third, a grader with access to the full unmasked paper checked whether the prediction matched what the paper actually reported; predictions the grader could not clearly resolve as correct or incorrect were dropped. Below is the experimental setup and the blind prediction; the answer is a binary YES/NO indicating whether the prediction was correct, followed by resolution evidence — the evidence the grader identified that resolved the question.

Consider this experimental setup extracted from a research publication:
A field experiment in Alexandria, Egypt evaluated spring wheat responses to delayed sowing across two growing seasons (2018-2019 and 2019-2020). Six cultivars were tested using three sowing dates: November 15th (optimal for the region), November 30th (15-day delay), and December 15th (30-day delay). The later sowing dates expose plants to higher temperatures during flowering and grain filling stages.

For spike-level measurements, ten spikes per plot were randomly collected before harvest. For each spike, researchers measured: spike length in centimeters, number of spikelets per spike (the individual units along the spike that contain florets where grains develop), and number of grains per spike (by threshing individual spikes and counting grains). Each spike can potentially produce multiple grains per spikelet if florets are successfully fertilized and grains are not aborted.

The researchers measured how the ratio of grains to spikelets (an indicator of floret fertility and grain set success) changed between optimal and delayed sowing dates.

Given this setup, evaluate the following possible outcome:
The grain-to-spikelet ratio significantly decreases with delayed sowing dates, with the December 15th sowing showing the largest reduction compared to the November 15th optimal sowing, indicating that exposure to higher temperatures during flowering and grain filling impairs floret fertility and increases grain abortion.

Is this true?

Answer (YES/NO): YES